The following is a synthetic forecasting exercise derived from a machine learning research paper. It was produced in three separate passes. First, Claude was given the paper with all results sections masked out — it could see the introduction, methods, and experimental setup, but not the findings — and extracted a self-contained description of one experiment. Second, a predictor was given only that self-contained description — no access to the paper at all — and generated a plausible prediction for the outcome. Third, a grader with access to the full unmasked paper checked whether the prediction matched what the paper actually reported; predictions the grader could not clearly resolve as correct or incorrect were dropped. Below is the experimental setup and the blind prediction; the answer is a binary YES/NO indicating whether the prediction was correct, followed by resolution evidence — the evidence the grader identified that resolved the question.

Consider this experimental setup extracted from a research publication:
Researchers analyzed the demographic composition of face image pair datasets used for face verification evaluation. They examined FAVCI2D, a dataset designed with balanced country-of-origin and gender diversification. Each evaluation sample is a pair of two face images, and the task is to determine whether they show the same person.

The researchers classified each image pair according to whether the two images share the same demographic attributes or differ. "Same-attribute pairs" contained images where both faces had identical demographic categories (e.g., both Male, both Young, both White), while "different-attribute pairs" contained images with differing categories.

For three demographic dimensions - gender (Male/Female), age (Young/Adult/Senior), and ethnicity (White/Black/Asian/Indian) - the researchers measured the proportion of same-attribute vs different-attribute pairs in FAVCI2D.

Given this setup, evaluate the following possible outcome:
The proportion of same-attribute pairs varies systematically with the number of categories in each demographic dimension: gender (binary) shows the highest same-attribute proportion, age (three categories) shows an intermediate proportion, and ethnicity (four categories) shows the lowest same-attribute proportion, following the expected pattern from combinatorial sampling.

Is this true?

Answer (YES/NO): NO